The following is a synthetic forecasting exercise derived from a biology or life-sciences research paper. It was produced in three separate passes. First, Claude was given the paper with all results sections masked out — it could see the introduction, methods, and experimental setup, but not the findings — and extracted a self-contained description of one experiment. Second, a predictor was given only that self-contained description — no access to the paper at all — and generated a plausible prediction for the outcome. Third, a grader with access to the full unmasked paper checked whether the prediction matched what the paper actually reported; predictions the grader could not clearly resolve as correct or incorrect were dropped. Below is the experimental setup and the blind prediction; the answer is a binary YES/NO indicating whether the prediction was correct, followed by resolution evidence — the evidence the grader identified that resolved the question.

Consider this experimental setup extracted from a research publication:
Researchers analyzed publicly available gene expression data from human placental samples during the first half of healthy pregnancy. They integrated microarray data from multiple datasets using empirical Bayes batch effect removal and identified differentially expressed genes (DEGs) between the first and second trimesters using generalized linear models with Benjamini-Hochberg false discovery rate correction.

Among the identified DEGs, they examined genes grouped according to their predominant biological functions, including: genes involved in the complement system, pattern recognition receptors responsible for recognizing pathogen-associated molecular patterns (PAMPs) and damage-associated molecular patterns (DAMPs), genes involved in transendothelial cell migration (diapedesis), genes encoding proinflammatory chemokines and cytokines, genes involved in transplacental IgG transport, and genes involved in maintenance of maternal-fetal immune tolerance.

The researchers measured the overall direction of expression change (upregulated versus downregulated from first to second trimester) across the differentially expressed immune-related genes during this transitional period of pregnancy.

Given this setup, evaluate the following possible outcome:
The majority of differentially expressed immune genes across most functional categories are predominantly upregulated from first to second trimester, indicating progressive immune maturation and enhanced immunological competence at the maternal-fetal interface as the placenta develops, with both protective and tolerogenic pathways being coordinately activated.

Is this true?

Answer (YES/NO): YES